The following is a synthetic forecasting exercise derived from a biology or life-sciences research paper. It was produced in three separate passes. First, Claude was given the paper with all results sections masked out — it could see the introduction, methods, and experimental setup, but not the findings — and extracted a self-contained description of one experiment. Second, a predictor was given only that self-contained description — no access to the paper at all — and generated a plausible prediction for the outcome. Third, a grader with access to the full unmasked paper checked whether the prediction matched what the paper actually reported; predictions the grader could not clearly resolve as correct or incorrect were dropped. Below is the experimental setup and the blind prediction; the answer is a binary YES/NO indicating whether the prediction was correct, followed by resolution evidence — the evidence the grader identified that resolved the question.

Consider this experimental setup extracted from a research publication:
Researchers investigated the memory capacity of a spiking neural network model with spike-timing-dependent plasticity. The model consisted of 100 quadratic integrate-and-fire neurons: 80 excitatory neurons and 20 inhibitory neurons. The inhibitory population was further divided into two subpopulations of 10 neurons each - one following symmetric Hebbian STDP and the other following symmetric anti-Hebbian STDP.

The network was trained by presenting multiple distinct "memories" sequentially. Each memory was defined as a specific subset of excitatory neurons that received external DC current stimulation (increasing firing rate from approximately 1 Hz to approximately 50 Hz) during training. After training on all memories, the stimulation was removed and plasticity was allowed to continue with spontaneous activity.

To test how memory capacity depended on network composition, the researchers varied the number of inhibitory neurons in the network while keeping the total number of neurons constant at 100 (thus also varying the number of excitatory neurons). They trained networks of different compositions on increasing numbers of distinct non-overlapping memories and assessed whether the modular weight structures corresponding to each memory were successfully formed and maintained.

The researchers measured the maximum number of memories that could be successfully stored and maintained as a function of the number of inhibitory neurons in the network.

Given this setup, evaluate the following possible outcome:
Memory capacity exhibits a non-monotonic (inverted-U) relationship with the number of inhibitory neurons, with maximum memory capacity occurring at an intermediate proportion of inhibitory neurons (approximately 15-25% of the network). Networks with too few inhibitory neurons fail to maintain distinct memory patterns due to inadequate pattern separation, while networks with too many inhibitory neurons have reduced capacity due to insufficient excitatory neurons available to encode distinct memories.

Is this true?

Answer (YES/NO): NO